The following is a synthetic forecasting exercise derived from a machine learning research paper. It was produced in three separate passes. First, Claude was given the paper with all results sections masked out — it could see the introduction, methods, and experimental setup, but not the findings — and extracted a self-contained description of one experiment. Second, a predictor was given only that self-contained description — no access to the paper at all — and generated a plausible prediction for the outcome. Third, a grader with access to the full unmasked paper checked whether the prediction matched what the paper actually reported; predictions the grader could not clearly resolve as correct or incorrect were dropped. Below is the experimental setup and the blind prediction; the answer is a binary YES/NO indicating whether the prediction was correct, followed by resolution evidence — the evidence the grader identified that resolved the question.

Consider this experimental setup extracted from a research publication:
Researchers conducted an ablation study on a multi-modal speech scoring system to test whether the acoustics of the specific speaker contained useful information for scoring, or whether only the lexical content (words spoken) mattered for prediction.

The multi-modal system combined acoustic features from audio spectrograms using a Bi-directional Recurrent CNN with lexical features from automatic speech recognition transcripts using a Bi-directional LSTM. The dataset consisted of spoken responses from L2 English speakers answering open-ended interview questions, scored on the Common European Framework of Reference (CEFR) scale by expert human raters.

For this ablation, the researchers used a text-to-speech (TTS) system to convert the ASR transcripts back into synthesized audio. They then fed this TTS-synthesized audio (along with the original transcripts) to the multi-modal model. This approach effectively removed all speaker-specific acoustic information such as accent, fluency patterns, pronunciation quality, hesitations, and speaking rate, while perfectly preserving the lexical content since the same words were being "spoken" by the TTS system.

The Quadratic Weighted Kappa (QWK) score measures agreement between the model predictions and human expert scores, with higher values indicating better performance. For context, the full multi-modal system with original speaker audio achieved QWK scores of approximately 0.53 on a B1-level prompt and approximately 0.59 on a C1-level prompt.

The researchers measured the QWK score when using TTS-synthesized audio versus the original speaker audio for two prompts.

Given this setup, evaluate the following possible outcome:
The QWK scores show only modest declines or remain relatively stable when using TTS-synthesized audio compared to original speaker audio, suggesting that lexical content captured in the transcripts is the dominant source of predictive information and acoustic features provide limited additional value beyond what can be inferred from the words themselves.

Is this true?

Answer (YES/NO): NO